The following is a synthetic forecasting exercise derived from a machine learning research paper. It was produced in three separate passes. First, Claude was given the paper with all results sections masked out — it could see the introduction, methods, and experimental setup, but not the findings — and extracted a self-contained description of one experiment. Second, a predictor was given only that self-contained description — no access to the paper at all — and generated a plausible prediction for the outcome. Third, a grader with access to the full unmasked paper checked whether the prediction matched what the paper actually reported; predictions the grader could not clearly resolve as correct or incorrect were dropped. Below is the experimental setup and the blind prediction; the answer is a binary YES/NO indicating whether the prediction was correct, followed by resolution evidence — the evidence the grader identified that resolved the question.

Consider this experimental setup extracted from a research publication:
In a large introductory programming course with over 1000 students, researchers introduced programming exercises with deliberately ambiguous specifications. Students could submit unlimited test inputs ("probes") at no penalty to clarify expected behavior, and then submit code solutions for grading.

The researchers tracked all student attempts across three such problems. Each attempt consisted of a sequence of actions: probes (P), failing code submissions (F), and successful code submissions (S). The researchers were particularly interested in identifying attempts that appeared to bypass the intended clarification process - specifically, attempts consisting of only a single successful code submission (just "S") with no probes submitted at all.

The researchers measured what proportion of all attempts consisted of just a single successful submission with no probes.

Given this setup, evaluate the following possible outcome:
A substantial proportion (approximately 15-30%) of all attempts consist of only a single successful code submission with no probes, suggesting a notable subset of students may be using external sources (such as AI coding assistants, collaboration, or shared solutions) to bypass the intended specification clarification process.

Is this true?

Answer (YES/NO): NO